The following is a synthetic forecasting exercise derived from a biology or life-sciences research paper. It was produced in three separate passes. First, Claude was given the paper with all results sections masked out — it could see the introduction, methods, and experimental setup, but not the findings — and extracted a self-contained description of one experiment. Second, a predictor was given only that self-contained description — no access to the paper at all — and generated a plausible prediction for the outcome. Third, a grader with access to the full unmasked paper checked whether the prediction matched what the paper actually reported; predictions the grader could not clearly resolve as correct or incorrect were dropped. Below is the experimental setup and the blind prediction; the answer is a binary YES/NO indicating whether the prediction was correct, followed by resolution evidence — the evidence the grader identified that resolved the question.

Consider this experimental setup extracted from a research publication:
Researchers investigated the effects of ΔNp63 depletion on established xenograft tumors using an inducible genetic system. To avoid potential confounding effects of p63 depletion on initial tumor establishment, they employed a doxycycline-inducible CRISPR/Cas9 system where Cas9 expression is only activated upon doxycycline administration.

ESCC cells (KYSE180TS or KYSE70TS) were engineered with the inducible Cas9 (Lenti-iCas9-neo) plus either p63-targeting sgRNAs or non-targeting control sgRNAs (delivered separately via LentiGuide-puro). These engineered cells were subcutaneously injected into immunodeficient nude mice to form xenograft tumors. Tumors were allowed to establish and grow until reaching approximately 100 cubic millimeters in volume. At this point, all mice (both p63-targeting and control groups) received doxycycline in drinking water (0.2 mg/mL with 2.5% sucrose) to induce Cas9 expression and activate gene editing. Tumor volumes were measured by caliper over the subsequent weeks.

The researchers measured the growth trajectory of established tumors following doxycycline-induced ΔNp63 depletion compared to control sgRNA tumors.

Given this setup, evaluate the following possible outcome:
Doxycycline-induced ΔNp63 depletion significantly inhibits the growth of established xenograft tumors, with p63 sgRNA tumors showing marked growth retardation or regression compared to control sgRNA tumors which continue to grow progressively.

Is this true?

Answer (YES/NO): YES